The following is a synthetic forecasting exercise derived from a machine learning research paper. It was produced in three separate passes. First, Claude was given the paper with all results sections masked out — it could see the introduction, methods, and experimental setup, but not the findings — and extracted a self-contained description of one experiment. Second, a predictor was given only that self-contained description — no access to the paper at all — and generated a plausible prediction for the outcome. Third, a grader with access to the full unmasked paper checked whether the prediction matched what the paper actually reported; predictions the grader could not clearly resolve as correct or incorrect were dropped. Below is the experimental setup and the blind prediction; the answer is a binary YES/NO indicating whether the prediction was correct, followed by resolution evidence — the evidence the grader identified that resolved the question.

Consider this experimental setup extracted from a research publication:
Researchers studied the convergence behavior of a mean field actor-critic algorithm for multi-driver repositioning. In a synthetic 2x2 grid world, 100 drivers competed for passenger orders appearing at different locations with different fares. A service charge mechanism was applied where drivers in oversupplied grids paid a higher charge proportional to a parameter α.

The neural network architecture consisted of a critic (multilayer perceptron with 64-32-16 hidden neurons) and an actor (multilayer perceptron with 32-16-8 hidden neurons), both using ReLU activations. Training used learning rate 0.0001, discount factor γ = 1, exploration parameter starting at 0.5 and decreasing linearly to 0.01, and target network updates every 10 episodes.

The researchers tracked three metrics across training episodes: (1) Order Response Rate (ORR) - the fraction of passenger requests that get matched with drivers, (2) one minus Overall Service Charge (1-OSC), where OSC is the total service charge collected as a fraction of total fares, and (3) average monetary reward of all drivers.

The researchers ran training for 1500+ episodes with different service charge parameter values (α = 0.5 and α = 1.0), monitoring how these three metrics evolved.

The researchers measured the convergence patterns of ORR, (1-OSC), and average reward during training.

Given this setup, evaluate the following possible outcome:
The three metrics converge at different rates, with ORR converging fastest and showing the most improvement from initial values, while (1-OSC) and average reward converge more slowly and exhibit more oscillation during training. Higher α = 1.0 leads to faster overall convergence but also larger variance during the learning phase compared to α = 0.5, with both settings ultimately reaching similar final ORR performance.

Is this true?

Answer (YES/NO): NO